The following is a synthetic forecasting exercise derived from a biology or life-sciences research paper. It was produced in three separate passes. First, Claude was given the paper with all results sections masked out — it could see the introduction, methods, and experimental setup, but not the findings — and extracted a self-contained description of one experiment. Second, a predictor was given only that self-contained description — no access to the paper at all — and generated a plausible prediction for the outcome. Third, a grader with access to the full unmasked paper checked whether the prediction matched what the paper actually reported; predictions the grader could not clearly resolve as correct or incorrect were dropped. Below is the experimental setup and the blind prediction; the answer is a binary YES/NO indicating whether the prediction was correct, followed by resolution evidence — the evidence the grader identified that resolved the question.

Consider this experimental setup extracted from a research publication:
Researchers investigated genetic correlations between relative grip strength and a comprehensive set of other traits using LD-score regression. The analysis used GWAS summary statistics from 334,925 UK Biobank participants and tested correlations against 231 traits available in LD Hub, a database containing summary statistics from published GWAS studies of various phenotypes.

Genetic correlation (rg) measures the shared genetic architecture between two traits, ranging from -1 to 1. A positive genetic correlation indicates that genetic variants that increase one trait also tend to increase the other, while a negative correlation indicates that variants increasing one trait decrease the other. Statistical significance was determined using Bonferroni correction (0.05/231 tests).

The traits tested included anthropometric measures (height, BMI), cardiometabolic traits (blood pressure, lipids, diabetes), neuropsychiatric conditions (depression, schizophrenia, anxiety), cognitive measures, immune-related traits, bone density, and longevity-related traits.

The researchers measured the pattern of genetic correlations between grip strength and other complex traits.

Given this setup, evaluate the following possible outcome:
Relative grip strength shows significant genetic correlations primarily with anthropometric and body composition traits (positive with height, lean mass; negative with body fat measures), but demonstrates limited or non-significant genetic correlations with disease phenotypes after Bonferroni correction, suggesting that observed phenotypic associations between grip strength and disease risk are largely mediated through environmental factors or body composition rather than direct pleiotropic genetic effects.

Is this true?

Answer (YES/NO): NO